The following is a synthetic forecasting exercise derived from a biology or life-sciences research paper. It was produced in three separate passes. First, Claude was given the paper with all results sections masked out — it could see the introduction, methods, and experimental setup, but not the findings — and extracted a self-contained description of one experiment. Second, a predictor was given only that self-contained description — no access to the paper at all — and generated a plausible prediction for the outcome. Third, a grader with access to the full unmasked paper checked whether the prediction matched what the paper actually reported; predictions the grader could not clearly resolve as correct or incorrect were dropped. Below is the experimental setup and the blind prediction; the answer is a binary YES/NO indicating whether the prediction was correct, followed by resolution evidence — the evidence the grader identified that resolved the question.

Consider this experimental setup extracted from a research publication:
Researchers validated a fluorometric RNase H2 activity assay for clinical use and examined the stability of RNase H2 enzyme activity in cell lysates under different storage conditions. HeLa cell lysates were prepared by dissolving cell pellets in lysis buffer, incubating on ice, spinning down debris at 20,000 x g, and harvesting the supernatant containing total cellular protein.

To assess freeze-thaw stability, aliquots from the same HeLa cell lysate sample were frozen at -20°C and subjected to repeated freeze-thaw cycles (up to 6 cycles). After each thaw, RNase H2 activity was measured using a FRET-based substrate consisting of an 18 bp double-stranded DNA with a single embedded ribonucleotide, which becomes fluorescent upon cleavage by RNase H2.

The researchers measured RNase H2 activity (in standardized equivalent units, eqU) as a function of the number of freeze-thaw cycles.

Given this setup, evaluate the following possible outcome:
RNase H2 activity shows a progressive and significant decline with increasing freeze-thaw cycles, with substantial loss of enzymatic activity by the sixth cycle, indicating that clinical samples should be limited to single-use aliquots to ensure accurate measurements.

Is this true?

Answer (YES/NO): NO